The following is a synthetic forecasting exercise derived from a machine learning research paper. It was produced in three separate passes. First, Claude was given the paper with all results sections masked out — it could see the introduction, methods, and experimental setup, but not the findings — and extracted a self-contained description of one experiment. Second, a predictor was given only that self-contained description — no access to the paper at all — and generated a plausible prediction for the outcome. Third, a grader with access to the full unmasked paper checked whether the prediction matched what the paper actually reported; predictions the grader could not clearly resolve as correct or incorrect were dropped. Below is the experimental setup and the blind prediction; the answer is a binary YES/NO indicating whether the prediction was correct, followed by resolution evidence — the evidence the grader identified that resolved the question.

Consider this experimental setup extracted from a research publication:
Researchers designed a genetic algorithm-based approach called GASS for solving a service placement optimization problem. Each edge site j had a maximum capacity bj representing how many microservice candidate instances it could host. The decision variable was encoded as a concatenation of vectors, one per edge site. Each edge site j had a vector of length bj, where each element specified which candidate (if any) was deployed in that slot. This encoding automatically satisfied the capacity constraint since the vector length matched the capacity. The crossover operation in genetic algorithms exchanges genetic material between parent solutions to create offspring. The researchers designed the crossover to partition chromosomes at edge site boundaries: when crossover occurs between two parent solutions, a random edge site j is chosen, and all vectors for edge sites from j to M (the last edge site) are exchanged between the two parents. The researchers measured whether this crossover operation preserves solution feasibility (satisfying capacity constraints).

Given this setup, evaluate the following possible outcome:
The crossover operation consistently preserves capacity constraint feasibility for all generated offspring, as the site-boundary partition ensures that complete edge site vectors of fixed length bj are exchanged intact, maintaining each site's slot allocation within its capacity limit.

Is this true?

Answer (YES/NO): YES